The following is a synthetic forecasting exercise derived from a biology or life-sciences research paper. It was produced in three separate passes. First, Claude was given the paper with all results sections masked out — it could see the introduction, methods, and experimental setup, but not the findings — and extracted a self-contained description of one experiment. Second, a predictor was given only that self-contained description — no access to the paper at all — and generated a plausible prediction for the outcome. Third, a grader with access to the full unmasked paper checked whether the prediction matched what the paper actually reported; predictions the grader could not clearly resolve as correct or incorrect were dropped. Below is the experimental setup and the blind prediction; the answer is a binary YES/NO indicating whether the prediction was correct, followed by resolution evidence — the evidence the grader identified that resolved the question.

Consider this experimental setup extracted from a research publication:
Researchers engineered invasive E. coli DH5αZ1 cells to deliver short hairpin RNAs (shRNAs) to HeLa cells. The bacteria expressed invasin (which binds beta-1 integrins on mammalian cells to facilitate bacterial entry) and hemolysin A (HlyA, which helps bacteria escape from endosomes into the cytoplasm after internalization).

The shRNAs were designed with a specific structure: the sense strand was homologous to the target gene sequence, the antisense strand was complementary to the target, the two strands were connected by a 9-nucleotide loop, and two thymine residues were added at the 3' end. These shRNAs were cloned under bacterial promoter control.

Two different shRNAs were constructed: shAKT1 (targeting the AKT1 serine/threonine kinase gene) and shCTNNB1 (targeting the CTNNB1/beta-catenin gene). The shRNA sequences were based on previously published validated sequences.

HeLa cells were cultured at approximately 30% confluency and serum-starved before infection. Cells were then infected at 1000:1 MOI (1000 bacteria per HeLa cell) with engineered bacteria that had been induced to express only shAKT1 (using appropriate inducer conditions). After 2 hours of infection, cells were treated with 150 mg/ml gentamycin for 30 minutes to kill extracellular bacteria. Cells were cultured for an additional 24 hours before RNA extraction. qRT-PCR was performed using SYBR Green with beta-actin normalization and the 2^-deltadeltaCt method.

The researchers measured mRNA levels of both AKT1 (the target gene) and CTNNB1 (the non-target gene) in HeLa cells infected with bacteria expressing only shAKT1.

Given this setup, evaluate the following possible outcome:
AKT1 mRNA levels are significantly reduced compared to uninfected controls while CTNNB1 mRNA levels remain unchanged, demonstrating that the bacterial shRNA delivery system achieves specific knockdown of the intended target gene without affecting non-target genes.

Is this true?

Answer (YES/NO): YES